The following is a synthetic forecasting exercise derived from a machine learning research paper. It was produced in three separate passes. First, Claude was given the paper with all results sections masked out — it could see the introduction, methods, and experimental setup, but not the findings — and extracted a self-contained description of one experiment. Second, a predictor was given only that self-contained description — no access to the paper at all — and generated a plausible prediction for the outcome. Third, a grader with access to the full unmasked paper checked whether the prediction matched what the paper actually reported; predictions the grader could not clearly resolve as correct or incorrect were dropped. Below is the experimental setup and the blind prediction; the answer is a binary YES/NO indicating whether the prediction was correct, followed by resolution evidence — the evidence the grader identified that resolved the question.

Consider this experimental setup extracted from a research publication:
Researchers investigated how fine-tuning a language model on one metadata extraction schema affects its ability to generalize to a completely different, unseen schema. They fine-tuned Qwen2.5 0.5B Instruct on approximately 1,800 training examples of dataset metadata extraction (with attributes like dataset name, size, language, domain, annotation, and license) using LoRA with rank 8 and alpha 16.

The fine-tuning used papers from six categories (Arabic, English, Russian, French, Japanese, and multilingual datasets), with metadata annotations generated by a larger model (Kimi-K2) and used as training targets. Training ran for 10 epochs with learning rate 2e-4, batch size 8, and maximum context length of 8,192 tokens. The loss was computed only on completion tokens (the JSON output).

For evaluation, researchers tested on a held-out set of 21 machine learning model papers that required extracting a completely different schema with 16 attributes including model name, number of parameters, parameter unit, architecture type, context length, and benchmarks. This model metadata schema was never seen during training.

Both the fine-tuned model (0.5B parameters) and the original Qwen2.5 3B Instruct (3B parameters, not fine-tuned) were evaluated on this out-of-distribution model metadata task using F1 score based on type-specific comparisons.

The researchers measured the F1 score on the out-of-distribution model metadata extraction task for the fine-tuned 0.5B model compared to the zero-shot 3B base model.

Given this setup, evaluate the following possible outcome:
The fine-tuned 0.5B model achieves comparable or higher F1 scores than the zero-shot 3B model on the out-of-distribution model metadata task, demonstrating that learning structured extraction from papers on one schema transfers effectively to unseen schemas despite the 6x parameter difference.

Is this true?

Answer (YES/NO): NO